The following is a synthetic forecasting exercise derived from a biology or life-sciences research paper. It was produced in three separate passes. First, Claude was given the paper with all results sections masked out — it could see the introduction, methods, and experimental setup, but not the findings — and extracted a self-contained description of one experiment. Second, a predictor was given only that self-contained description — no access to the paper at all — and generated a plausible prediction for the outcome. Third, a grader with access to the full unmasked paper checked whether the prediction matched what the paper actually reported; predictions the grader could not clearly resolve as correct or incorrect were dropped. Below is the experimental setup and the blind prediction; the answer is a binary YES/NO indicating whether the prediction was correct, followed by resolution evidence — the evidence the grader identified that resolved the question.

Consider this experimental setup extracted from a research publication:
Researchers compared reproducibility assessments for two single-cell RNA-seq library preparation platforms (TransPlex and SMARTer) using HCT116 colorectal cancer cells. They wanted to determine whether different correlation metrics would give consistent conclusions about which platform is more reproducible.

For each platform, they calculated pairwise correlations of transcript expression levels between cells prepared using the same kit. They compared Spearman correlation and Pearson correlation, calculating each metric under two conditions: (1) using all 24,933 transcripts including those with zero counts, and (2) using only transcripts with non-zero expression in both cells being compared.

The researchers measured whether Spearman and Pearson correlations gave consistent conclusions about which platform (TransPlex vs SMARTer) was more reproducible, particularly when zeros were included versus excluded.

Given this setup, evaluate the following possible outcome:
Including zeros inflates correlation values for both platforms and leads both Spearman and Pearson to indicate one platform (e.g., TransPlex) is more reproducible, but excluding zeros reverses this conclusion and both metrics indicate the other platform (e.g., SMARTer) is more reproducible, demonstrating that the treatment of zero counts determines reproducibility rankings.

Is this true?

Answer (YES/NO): NO